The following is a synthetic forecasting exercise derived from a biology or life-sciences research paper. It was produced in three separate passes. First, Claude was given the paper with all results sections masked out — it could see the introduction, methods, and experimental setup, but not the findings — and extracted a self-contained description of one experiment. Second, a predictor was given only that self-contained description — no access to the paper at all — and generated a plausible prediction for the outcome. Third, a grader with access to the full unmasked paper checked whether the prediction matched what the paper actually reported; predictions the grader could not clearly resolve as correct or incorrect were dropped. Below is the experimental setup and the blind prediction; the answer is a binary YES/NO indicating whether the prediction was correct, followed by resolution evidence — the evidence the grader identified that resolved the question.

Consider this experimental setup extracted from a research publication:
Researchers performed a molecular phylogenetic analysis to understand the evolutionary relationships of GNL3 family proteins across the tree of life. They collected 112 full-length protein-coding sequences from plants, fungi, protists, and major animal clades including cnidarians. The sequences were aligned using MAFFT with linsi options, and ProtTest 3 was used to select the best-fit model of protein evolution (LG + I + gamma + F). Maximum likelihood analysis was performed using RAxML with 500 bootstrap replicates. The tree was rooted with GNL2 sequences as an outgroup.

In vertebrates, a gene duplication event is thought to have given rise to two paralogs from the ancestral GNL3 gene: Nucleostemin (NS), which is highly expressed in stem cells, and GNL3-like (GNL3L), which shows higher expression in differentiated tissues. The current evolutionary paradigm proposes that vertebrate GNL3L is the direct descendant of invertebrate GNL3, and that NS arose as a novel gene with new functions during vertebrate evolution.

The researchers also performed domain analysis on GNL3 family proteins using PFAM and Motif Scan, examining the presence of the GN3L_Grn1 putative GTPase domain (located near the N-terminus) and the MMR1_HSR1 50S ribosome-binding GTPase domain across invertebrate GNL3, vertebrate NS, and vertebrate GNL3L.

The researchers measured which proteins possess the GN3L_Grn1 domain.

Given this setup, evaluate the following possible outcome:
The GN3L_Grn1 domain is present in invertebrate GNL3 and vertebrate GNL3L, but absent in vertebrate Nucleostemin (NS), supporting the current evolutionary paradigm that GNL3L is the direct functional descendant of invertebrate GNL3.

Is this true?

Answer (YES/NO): NO